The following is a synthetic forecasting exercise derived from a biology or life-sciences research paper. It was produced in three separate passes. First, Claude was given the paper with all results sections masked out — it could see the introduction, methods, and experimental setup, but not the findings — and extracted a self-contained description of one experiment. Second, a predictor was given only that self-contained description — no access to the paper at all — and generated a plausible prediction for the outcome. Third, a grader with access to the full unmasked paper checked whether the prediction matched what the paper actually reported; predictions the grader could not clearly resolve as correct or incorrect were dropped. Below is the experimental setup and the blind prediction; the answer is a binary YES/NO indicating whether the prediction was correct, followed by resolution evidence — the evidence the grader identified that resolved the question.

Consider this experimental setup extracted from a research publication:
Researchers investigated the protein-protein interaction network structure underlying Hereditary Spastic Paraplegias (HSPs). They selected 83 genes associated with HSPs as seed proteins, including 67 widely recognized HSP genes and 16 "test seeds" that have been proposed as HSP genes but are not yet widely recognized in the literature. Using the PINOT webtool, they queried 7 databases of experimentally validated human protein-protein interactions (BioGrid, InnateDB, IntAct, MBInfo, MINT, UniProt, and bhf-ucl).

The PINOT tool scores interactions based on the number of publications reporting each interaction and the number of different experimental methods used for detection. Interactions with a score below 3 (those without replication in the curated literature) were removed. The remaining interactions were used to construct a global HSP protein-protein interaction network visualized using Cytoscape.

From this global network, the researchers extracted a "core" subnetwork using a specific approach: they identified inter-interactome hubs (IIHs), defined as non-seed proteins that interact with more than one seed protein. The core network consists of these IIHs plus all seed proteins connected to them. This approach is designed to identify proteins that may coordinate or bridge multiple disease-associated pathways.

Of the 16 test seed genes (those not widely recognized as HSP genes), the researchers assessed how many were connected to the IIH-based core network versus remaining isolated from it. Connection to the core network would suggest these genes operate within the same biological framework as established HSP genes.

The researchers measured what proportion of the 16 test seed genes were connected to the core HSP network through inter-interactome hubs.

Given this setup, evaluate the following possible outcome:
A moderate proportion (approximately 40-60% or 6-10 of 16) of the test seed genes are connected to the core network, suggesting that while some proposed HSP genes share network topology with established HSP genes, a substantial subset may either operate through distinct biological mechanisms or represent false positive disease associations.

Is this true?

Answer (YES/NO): YES